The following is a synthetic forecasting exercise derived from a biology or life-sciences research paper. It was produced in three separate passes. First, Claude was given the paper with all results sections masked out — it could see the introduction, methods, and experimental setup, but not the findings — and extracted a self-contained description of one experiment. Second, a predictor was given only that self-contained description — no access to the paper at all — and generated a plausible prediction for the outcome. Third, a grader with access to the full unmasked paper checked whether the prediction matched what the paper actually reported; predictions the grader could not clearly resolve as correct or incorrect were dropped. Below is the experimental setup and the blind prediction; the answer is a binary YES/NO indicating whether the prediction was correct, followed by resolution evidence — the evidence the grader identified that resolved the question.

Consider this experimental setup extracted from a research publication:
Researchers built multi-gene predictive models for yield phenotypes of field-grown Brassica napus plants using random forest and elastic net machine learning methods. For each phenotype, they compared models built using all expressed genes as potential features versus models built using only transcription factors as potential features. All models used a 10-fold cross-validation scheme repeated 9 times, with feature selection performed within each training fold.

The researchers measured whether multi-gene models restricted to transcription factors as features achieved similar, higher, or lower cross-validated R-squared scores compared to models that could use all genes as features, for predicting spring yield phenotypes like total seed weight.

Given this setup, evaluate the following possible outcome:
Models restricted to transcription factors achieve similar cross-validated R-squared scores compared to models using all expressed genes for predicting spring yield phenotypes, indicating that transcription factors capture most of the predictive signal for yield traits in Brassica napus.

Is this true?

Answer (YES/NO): NO